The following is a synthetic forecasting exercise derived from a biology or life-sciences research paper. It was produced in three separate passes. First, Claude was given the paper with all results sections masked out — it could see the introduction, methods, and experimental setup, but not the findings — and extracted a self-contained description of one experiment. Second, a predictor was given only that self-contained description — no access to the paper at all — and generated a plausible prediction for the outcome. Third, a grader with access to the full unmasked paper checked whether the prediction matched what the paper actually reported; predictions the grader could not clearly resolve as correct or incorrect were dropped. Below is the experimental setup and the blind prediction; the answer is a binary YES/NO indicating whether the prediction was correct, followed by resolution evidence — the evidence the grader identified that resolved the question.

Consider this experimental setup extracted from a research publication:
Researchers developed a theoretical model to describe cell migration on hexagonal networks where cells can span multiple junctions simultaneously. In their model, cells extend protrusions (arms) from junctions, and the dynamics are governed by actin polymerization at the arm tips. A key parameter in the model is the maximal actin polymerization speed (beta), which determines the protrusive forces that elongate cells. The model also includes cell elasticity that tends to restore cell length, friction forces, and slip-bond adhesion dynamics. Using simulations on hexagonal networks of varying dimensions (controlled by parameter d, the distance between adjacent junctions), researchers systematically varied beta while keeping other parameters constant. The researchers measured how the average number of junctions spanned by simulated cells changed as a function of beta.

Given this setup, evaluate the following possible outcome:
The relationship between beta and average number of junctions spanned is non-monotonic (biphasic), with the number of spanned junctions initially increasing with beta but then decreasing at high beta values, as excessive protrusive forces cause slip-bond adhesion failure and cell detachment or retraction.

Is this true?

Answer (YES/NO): NO